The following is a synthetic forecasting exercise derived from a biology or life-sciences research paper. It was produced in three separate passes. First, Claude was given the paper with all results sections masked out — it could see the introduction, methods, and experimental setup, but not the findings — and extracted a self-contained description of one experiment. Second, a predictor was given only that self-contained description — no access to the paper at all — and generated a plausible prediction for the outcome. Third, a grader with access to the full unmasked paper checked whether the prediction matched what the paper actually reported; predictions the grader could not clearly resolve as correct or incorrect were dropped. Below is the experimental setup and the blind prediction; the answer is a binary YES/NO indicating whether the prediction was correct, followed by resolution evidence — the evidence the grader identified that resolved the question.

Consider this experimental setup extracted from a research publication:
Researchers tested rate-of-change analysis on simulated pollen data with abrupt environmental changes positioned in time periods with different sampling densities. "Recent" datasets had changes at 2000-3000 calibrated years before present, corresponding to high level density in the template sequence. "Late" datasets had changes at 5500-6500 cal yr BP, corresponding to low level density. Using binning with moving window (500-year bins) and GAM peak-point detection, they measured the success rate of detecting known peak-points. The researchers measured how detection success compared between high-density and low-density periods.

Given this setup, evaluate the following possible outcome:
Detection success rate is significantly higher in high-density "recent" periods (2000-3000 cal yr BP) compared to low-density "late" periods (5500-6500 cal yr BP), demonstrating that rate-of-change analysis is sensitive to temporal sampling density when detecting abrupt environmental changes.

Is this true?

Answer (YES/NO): YES